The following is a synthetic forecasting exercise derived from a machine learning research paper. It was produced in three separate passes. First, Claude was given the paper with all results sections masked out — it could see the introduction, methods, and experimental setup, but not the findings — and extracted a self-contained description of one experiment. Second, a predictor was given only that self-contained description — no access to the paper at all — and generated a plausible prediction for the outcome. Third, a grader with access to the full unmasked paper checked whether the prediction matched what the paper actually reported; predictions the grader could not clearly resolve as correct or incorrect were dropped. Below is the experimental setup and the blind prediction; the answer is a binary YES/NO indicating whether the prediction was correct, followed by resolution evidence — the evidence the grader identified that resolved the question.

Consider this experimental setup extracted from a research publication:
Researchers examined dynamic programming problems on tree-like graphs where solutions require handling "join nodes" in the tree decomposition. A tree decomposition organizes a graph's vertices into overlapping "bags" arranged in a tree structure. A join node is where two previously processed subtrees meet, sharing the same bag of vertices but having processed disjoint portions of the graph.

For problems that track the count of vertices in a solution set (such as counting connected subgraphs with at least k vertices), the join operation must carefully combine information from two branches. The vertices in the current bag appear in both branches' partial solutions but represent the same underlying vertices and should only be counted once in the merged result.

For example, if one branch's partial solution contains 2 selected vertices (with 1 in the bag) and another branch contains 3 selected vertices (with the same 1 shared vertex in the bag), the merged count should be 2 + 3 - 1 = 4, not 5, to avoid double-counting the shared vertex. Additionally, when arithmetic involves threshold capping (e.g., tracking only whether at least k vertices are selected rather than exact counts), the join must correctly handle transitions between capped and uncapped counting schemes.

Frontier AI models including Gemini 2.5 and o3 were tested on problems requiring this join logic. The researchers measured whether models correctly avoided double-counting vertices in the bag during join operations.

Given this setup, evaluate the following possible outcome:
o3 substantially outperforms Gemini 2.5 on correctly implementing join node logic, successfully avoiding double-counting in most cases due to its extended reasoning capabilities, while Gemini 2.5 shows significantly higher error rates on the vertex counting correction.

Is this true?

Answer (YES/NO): NO